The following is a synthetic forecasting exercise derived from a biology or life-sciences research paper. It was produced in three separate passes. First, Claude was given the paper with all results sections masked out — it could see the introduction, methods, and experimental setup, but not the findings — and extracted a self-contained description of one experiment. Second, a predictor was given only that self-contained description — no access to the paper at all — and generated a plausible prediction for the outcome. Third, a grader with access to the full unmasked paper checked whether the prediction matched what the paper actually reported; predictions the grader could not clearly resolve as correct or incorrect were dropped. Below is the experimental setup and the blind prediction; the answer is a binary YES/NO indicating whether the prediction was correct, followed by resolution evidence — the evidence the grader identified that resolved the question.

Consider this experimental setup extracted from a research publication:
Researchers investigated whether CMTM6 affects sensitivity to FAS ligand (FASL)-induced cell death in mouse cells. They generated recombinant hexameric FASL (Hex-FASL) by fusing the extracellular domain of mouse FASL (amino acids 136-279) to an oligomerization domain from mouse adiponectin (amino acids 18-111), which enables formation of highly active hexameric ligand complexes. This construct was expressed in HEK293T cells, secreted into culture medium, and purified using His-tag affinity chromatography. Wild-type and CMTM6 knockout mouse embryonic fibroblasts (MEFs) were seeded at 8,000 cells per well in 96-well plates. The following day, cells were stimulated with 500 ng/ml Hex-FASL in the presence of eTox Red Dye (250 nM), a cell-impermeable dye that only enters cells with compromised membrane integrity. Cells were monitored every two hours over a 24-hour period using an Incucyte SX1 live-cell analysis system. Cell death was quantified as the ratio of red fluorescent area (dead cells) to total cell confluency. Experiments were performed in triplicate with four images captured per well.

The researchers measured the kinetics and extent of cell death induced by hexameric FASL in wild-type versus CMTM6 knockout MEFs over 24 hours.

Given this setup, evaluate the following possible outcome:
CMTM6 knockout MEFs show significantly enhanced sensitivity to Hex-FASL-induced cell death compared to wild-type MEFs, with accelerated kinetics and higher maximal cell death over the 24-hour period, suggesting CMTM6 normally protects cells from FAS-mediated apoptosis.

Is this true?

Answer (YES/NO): YES